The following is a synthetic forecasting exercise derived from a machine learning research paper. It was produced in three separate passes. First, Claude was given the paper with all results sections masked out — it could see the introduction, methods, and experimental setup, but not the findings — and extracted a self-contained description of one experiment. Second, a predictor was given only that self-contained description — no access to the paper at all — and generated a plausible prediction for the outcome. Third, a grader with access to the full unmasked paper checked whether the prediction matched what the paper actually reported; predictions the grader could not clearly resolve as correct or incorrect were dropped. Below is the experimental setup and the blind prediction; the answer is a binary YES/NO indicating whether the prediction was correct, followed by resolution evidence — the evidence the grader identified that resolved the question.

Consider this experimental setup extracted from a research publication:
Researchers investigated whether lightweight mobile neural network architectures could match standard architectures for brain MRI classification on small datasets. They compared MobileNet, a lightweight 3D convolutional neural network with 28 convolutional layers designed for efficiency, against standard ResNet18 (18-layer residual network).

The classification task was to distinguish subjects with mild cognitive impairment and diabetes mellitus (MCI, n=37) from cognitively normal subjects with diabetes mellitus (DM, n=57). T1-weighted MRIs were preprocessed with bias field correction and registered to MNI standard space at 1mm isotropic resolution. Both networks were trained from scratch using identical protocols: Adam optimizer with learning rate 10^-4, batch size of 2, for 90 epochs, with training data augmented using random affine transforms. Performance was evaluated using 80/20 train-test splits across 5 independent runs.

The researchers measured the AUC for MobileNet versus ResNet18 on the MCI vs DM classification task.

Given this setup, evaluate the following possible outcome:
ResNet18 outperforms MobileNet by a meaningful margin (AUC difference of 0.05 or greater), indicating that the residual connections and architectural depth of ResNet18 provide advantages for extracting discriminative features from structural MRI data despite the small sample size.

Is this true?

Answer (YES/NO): YES